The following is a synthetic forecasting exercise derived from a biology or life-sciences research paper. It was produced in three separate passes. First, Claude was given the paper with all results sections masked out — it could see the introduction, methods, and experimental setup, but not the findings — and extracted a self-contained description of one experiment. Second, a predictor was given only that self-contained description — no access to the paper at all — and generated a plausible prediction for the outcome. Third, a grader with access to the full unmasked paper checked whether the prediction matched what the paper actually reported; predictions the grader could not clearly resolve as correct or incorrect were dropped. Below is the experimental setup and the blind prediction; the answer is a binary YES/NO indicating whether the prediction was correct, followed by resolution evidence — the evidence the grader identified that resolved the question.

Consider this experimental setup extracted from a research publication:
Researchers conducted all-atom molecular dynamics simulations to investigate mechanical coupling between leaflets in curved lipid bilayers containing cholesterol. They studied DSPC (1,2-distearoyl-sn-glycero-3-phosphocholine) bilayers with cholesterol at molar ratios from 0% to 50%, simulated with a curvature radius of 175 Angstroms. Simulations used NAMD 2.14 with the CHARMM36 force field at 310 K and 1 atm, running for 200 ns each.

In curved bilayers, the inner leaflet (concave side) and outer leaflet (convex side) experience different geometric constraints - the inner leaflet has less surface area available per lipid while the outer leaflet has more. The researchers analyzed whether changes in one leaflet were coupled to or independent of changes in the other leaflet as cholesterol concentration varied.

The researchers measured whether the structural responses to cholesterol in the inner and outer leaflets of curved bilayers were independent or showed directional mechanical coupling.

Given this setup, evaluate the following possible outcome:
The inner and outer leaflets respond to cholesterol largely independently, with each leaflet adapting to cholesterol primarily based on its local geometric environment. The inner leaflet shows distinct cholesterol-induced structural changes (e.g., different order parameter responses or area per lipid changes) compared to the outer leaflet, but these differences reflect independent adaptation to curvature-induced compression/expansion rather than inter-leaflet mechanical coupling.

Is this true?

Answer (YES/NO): NO